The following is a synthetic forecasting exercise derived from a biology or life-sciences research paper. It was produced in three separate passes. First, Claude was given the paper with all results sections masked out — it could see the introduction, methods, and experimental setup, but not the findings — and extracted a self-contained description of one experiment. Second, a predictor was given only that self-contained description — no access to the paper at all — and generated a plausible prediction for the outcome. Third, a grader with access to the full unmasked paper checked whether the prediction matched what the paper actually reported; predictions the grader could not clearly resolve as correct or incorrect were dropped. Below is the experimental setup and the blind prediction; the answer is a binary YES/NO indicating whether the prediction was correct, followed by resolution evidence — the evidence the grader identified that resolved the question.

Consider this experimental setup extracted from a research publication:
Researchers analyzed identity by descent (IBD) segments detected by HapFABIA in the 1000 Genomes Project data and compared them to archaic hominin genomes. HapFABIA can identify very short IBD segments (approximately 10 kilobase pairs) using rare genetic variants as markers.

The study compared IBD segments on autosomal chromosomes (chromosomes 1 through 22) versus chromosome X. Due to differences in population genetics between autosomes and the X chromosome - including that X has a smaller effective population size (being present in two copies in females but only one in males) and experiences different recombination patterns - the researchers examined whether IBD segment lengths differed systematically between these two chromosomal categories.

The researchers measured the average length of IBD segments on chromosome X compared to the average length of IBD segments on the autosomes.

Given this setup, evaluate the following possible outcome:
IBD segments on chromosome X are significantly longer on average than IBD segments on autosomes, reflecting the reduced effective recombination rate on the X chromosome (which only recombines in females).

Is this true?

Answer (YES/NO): YES